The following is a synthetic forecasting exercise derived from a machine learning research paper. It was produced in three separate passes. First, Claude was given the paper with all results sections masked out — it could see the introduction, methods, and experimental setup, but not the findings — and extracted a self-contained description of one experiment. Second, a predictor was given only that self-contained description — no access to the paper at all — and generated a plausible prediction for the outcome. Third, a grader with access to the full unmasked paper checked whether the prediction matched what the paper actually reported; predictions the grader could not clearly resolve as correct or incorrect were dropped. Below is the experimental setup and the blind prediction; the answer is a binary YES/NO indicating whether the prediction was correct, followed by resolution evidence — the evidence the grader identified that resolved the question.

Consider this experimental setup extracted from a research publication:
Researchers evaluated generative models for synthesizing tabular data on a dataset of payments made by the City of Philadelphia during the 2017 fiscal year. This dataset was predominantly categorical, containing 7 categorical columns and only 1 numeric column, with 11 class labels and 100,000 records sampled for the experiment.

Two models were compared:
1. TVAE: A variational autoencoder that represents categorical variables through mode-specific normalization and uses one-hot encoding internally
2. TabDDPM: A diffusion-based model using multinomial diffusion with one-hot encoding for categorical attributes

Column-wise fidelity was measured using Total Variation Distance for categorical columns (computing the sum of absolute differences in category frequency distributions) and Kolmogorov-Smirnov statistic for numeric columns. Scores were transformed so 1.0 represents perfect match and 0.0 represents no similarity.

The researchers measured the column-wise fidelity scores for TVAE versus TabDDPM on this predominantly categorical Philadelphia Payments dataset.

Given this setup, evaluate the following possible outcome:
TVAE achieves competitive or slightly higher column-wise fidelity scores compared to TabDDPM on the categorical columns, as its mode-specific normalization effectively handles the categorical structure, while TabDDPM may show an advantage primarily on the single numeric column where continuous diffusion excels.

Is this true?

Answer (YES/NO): NO